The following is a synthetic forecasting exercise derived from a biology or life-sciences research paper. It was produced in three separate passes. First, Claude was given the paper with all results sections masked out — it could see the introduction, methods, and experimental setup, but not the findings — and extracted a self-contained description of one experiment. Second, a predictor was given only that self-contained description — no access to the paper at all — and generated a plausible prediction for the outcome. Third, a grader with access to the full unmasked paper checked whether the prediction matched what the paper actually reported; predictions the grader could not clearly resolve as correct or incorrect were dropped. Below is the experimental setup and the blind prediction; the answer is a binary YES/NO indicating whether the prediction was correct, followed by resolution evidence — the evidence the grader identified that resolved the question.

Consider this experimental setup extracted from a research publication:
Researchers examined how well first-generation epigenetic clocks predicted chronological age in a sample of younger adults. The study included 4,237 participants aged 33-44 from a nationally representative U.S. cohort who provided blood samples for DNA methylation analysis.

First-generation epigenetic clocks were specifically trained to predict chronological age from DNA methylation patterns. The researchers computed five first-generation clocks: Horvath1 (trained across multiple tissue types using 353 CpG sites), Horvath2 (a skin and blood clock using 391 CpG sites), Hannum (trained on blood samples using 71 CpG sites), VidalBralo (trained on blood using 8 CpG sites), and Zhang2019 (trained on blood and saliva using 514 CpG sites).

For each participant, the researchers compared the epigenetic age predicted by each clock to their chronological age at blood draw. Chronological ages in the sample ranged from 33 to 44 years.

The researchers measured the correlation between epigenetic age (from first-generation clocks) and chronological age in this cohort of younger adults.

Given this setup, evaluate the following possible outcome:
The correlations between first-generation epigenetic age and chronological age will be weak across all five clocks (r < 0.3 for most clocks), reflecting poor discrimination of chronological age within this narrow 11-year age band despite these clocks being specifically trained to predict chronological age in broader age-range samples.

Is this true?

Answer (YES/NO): NO